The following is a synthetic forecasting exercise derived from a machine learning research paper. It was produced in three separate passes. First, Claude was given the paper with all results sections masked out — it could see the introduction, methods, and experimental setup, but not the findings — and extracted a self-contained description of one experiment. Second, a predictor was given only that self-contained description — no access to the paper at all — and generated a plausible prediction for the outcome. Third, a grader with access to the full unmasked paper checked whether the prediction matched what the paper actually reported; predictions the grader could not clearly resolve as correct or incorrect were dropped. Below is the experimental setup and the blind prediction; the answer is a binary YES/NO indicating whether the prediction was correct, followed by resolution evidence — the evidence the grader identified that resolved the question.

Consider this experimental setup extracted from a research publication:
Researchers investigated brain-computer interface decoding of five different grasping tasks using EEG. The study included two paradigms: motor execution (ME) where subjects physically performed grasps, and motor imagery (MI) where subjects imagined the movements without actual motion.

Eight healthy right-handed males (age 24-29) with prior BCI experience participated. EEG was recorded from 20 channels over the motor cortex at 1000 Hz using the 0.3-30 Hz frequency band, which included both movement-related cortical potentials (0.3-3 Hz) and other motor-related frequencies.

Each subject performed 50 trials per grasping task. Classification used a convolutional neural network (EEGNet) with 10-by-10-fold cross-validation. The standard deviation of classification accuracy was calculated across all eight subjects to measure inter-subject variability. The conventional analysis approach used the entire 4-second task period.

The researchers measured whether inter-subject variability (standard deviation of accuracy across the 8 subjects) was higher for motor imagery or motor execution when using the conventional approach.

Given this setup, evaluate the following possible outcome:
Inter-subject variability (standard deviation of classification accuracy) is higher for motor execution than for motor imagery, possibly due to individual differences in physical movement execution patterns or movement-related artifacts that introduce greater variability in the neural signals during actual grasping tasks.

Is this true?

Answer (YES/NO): YES